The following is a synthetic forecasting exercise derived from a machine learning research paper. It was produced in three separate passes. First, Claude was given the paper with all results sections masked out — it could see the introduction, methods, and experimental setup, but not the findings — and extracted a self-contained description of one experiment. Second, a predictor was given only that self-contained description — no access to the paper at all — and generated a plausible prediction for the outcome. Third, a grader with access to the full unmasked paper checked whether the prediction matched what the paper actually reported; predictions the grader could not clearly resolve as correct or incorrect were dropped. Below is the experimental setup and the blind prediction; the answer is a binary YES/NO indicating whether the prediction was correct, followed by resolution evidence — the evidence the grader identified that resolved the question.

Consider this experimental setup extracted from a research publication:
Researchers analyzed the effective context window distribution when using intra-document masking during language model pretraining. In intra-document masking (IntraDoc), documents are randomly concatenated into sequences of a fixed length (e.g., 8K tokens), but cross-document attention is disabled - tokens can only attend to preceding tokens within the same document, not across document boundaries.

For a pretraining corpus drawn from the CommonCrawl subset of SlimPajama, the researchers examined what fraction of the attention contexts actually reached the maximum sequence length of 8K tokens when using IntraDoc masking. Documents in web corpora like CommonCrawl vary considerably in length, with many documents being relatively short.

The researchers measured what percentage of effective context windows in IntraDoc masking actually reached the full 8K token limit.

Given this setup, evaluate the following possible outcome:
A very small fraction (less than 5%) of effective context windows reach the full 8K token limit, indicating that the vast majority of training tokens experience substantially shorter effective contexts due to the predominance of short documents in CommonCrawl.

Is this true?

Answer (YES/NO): YES